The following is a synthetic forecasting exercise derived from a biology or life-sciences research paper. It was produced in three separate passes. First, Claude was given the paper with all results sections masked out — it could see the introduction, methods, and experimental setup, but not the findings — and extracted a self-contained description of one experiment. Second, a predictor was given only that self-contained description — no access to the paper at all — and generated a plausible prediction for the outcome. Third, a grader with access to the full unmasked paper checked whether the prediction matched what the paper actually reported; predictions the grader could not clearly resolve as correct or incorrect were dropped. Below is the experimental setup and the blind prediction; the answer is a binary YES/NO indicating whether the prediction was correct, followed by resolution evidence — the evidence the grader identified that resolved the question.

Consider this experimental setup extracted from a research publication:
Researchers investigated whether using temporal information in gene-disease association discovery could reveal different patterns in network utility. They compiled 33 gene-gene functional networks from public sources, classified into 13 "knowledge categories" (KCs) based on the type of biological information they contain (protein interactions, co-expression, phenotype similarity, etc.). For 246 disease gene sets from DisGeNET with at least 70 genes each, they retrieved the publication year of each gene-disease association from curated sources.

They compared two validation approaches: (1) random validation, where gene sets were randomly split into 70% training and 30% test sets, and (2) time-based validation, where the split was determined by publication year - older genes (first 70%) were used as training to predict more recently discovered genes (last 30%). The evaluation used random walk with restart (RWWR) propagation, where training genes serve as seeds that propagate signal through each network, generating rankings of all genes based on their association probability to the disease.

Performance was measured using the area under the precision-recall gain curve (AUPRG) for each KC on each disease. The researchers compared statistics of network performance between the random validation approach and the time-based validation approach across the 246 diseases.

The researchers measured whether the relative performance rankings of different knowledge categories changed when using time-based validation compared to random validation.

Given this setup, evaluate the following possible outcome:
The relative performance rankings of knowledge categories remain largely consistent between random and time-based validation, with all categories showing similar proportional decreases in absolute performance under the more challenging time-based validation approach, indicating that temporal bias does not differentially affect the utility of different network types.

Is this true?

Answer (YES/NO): NO